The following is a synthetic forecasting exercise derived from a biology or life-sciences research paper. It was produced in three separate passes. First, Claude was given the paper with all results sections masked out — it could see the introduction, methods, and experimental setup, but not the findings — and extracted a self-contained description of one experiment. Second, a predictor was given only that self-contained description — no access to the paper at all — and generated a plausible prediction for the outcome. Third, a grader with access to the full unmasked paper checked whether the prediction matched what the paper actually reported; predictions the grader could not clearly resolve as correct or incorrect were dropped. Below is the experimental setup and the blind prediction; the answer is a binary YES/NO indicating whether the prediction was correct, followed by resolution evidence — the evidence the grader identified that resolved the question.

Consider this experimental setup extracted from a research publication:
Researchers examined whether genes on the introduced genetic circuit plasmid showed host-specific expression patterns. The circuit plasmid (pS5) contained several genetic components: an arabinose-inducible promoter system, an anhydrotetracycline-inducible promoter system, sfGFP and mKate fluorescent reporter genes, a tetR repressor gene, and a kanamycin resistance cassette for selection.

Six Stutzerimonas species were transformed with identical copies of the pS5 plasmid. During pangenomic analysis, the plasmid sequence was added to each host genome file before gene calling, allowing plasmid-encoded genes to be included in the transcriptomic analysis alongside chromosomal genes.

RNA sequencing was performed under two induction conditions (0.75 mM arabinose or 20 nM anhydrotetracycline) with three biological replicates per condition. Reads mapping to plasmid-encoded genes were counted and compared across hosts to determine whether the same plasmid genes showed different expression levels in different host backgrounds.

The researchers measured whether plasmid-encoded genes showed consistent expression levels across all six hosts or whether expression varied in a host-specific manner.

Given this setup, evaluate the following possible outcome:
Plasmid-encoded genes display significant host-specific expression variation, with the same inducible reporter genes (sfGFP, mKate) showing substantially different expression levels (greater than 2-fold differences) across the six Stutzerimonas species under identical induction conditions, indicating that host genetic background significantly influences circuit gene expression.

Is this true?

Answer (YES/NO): YES